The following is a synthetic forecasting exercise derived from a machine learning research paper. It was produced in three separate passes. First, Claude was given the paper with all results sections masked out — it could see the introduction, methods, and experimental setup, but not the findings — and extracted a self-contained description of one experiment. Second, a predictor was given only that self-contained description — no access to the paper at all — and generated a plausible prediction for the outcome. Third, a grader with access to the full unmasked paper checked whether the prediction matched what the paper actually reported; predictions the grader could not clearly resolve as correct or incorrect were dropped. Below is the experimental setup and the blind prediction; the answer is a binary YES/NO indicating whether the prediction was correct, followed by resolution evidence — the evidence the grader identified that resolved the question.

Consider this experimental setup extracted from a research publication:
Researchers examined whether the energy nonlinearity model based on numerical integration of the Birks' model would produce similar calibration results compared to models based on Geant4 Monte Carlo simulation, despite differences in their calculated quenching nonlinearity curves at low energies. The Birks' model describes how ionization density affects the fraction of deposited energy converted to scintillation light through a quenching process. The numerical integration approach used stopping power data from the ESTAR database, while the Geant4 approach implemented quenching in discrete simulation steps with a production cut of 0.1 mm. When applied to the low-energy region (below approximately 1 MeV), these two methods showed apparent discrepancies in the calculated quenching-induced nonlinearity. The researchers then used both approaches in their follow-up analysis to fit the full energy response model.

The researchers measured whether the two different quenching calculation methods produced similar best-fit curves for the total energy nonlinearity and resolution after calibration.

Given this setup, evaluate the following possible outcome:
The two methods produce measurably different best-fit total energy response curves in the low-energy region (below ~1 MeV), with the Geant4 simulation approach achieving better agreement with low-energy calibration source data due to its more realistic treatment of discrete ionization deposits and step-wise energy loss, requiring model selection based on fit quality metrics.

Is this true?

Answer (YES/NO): NO